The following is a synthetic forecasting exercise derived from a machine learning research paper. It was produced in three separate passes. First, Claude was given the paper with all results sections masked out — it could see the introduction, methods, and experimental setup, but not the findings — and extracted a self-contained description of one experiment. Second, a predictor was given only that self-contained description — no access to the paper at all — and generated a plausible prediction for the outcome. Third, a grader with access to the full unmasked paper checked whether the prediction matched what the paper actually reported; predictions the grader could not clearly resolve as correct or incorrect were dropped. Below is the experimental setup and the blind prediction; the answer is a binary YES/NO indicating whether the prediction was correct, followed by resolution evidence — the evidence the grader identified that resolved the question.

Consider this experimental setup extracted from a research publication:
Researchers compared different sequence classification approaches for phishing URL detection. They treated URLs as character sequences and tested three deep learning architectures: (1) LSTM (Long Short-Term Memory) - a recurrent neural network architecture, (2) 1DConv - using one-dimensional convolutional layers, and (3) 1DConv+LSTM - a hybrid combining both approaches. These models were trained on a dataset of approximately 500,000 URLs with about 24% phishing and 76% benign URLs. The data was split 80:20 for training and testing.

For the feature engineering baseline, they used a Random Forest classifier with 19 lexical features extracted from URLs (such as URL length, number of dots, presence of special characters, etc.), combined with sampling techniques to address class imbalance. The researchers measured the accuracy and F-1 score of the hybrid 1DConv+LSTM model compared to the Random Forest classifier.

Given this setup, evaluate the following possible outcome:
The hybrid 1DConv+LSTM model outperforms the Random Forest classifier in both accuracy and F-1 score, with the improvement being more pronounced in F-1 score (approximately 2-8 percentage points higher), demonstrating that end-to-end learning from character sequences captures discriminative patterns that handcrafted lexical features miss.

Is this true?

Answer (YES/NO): NO